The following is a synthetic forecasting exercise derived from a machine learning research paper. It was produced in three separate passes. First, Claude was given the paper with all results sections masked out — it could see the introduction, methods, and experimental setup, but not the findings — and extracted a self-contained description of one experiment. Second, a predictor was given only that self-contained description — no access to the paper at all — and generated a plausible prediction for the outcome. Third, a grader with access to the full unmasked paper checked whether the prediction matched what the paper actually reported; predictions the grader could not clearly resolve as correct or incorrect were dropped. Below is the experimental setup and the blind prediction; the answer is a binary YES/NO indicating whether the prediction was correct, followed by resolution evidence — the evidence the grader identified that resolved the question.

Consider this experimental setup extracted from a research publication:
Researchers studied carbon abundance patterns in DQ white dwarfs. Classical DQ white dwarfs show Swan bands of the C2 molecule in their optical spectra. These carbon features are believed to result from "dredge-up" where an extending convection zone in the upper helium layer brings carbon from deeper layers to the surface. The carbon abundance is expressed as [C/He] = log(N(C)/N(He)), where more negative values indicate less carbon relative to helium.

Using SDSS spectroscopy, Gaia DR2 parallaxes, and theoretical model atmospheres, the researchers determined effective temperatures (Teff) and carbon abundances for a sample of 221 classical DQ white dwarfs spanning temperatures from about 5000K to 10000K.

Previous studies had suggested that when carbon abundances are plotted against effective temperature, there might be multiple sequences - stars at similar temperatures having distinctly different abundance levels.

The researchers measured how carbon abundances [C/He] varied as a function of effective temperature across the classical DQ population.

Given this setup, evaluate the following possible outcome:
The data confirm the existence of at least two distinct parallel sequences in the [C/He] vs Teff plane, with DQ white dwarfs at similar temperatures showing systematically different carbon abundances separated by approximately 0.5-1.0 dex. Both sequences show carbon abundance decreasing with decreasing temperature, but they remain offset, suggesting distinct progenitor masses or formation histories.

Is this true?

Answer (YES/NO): NO